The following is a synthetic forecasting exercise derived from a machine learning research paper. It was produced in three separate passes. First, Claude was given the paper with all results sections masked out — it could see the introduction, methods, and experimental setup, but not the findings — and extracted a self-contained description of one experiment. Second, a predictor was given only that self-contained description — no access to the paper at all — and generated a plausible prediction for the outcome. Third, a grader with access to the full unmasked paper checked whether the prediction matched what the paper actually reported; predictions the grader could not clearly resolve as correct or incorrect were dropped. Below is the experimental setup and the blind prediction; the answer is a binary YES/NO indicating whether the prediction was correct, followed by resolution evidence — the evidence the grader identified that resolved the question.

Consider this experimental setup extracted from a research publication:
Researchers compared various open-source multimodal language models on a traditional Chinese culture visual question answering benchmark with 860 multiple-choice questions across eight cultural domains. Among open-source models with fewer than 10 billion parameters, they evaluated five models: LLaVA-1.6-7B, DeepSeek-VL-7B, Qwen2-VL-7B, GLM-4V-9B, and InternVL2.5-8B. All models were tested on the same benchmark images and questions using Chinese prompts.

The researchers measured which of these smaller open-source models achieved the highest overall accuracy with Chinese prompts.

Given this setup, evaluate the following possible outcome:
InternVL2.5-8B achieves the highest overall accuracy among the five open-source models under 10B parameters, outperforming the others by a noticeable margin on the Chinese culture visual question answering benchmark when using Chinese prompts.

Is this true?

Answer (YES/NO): YES